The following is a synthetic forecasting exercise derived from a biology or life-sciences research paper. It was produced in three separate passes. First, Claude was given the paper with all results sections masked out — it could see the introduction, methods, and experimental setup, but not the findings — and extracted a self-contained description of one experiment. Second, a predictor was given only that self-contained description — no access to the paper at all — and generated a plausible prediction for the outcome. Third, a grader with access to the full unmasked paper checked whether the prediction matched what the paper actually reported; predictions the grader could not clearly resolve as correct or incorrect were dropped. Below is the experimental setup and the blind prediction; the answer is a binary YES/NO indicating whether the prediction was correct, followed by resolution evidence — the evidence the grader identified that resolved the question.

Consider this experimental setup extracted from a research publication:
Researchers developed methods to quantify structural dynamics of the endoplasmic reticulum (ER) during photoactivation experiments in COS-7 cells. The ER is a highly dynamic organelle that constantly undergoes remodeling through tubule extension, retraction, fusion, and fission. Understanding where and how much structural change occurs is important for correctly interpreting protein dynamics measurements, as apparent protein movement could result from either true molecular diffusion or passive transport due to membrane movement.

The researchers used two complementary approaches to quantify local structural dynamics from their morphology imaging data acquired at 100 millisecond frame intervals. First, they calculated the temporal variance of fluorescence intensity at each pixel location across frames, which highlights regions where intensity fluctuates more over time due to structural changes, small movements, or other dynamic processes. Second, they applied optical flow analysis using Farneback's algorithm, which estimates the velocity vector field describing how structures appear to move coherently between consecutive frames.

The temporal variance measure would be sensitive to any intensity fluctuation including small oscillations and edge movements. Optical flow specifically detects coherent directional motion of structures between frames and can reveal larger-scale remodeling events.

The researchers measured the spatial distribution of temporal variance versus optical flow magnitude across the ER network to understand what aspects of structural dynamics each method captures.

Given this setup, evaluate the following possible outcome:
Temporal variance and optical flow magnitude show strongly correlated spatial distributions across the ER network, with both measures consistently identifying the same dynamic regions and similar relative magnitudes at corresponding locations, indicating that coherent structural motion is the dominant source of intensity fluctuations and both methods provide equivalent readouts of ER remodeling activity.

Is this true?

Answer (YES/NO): NO